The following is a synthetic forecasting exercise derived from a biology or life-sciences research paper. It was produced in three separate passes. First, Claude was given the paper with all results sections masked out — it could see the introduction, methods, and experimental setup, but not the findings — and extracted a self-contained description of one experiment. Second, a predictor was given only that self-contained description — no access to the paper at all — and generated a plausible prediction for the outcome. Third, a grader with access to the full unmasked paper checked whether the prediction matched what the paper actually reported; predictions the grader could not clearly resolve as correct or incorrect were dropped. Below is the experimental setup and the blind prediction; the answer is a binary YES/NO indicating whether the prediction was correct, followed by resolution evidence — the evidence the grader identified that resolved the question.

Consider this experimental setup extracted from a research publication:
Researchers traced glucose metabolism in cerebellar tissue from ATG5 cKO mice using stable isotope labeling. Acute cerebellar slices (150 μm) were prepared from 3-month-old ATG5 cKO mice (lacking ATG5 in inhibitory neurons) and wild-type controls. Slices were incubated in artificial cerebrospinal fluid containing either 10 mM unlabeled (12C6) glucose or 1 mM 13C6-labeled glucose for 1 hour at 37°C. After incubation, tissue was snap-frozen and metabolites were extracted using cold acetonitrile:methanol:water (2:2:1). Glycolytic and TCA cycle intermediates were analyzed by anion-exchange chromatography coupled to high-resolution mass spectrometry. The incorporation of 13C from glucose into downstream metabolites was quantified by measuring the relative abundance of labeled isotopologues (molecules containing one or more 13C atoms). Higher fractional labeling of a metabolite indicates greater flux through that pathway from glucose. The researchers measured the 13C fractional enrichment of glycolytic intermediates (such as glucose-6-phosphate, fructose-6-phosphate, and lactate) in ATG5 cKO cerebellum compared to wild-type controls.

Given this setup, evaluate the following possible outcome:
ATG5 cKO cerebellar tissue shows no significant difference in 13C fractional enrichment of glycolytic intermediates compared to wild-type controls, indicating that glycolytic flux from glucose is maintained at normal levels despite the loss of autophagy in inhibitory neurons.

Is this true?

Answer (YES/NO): NO